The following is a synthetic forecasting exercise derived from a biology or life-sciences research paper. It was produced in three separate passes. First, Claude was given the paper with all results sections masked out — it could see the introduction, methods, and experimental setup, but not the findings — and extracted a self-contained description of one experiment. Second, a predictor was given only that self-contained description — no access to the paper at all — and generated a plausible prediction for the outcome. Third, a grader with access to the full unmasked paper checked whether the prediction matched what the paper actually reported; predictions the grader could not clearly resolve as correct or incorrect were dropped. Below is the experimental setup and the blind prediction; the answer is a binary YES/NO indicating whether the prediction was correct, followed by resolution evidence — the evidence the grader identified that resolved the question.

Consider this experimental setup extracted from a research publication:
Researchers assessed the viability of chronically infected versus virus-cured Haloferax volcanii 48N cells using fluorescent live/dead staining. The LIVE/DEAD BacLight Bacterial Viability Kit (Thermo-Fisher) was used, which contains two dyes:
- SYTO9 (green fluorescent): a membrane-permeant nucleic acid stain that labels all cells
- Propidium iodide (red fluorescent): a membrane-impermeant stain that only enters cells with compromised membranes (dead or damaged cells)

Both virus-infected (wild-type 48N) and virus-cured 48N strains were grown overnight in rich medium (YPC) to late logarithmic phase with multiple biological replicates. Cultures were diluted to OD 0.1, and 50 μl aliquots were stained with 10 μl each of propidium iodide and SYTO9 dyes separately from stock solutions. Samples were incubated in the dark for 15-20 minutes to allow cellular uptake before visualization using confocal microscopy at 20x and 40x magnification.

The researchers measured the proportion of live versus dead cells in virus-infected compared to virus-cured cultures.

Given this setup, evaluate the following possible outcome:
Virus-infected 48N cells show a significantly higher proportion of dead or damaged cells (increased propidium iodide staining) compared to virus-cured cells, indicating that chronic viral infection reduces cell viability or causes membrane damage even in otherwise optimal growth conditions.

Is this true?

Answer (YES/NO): NO